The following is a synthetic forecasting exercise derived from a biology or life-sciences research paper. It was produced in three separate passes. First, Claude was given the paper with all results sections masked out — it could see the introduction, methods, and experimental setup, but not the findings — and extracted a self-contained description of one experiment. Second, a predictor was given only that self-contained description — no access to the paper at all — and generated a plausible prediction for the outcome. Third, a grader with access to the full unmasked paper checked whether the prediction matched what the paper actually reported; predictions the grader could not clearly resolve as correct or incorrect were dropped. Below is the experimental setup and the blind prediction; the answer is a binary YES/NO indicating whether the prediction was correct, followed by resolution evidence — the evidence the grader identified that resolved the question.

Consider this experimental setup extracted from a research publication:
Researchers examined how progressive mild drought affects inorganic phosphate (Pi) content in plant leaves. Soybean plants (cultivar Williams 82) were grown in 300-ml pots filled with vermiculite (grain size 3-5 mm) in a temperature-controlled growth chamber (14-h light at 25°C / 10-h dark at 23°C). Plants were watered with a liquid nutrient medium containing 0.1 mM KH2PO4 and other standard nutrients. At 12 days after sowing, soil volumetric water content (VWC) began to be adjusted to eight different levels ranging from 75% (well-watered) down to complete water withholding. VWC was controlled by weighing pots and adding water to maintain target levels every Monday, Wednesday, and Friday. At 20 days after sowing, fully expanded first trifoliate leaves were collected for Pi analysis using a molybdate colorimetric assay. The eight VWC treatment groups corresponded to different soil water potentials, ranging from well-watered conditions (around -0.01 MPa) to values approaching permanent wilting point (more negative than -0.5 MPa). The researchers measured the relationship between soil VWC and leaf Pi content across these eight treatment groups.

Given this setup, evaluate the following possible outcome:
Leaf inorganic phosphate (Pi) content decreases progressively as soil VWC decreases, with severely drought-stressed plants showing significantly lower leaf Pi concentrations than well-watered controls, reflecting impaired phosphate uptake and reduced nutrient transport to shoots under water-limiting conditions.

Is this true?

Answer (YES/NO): NO